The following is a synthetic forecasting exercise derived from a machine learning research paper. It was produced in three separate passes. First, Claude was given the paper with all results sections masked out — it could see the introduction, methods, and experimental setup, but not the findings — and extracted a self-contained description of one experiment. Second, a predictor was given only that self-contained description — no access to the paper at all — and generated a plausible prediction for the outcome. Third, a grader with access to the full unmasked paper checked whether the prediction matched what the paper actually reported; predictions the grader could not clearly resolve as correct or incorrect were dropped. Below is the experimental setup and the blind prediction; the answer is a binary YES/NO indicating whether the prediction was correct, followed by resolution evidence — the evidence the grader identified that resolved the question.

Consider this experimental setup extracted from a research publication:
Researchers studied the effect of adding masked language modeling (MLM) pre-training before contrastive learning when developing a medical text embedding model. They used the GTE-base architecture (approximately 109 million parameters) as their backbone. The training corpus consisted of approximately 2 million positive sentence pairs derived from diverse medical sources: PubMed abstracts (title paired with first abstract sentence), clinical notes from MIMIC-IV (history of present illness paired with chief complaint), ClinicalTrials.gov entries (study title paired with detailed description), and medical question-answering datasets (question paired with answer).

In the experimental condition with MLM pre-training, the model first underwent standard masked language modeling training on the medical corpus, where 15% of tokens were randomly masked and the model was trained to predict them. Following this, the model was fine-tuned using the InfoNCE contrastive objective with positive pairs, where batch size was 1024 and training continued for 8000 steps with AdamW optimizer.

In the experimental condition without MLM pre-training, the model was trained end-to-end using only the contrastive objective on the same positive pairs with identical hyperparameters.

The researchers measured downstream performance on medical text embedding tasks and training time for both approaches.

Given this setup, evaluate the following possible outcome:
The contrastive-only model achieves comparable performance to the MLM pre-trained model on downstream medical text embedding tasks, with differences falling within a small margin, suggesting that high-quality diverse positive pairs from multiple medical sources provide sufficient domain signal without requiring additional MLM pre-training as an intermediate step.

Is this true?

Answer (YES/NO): YES